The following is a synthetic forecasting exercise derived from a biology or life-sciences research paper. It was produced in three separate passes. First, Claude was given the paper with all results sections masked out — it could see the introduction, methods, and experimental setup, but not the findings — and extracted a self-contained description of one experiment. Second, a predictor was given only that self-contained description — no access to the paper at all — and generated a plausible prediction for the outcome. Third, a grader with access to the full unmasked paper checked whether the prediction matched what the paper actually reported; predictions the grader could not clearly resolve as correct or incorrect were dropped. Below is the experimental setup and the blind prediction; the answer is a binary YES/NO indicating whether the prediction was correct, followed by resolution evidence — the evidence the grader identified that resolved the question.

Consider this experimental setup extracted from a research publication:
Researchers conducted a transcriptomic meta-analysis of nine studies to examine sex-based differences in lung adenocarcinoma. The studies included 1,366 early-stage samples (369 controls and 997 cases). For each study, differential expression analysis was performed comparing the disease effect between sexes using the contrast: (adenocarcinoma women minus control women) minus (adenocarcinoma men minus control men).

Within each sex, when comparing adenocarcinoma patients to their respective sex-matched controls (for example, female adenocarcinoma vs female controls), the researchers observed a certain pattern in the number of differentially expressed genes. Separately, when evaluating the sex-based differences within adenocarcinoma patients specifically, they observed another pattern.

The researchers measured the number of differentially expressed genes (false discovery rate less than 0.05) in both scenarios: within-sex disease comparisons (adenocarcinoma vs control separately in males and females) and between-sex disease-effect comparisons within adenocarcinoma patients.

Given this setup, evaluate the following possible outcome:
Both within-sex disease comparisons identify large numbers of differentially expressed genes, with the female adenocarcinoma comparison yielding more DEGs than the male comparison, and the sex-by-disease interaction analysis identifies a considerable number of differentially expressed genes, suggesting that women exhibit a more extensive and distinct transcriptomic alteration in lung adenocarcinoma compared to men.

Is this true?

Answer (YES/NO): NO